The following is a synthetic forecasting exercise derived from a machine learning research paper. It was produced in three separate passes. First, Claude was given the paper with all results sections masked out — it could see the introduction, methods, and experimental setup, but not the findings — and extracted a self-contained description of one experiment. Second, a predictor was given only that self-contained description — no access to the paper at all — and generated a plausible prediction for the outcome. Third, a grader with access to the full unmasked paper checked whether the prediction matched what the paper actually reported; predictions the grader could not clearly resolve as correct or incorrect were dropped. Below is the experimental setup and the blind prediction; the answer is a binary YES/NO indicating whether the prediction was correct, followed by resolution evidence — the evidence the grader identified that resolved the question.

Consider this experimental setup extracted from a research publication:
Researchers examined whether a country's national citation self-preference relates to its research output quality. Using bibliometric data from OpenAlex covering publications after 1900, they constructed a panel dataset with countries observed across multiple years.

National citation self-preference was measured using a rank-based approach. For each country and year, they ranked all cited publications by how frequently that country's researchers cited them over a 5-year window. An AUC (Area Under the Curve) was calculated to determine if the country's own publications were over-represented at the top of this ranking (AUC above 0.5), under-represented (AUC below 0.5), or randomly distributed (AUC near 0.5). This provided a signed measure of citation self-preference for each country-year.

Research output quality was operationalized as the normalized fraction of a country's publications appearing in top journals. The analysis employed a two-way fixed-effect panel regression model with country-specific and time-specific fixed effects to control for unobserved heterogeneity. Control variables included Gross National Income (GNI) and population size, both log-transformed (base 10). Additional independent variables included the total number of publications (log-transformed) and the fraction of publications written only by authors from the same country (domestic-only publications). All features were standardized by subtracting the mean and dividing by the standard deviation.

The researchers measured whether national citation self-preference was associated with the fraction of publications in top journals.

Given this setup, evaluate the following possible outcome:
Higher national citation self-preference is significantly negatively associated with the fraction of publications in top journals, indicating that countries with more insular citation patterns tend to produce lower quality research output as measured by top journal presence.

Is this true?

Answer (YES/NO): NO